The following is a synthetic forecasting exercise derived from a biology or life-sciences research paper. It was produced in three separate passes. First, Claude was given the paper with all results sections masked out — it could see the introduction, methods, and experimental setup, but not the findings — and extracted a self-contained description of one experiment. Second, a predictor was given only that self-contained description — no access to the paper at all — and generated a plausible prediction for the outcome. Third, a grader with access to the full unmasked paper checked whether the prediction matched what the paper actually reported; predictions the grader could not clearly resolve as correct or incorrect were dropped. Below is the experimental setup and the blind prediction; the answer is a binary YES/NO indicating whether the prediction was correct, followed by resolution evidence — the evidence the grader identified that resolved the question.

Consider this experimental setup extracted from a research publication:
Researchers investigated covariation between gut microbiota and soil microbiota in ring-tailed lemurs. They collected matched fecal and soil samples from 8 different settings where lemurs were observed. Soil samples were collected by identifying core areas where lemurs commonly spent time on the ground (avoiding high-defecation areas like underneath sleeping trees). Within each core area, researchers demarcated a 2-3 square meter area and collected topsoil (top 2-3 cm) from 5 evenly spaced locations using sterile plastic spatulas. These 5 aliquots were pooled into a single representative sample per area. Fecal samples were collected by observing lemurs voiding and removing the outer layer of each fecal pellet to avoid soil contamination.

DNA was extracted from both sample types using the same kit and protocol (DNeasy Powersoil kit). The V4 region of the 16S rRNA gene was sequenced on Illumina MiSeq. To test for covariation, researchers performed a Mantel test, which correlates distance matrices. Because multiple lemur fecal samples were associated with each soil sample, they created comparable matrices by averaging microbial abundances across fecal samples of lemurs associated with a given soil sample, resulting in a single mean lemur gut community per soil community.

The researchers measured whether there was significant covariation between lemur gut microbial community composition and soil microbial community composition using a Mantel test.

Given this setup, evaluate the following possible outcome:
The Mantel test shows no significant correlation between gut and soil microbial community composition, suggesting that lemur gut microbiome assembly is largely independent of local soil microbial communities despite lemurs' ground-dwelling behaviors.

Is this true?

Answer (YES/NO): NO